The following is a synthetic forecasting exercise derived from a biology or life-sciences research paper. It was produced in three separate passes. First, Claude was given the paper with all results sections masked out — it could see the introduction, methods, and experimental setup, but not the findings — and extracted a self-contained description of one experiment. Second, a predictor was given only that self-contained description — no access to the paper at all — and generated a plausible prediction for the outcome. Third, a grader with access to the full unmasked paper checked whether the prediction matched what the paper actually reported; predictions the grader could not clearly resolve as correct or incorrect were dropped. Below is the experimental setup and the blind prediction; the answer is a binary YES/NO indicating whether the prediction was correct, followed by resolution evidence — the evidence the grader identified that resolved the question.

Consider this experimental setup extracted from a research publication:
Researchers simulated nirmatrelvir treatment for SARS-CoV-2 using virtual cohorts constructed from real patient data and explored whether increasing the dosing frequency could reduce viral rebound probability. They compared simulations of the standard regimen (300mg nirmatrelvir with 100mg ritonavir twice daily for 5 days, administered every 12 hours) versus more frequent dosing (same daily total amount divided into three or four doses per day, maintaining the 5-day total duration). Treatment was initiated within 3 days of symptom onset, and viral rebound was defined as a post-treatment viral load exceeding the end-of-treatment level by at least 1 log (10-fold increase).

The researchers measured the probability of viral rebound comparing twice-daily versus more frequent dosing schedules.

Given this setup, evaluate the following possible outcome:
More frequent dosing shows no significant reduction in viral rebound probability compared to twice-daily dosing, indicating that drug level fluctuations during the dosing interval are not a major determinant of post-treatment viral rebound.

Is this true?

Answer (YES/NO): NO